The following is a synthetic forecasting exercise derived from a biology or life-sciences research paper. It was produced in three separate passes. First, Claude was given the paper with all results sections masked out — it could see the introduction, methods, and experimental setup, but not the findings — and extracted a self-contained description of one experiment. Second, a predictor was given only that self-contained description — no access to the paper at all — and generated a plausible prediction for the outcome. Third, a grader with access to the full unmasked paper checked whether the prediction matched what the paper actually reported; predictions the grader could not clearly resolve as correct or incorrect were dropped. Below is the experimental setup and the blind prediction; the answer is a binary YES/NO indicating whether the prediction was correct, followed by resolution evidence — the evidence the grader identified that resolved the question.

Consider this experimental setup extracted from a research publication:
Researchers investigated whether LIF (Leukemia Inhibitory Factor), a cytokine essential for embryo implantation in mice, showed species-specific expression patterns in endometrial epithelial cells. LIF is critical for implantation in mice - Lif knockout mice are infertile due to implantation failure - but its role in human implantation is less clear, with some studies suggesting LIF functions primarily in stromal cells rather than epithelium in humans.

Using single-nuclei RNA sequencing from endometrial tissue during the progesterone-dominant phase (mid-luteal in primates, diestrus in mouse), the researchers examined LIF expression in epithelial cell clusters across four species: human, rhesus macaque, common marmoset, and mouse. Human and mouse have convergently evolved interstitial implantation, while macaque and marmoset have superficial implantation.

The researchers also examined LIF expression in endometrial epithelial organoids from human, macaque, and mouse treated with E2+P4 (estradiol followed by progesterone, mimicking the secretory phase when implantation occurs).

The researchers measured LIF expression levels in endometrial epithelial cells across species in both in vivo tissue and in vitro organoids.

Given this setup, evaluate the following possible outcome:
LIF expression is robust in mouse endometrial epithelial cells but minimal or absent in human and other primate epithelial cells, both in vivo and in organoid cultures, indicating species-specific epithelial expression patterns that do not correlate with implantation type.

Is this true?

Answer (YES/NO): NO